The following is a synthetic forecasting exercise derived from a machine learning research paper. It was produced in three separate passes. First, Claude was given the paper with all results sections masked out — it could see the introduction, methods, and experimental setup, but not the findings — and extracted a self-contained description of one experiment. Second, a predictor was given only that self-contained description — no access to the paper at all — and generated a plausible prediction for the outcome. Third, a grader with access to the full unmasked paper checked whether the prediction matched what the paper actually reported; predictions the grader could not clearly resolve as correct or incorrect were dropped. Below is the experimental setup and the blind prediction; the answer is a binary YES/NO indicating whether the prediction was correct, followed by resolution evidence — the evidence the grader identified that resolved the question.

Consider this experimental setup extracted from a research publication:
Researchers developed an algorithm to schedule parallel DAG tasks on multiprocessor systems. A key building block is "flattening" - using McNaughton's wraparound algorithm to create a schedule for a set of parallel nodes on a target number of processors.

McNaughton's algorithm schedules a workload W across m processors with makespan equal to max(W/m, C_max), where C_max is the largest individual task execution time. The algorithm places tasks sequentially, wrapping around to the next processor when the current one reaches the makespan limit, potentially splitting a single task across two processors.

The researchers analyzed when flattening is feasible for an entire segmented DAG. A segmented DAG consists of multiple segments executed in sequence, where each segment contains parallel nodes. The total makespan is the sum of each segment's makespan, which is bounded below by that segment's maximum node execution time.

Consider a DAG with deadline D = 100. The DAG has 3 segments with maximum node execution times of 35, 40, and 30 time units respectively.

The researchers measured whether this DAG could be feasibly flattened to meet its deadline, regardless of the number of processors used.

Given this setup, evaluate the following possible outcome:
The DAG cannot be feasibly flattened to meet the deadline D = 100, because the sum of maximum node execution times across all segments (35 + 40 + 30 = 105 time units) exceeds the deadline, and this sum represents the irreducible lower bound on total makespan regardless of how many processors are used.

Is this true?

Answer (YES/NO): YES